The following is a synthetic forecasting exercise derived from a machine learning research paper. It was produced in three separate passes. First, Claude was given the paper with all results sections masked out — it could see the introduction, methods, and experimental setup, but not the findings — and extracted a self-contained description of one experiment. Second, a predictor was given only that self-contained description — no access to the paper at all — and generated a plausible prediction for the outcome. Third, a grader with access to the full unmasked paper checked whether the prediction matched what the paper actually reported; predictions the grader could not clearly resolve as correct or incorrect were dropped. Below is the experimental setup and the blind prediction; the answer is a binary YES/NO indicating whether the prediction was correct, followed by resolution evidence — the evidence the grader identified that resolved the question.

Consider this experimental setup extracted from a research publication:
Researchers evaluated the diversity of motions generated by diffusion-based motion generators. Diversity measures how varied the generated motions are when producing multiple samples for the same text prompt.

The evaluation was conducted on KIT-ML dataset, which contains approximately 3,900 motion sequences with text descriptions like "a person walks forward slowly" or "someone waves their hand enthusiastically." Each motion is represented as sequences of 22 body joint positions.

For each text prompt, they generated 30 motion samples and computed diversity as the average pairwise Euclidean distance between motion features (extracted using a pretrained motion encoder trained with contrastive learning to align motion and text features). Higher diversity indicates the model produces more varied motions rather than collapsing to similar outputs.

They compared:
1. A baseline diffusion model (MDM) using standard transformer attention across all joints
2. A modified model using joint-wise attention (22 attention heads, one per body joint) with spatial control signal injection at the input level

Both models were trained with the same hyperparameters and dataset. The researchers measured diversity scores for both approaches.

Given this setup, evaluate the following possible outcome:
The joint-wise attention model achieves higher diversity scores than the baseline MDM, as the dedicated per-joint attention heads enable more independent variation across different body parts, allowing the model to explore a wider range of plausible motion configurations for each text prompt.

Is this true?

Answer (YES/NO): YES